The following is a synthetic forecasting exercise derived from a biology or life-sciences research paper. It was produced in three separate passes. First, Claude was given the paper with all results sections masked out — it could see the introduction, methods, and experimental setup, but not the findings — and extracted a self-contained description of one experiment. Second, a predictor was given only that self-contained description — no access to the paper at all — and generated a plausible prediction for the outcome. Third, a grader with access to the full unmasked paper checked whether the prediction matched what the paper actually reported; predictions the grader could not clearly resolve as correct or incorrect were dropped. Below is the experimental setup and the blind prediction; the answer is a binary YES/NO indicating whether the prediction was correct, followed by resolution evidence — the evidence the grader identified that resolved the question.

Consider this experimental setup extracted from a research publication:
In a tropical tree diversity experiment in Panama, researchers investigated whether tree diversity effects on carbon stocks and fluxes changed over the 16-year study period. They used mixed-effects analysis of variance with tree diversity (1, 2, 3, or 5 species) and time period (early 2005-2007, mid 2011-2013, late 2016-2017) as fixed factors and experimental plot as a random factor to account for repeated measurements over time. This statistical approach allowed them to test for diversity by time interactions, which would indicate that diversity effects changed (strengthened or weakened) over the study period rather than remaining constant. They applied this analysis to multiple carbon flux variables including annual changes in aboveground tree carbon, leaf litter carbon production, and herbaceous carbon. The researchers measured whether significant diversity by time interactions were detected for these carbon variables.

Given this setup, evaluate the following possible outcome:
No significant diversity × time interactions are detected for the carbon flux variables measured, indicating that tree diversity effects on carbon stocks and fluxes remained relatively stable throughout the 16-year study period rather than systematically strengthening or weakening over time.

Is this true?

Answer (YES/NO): NO